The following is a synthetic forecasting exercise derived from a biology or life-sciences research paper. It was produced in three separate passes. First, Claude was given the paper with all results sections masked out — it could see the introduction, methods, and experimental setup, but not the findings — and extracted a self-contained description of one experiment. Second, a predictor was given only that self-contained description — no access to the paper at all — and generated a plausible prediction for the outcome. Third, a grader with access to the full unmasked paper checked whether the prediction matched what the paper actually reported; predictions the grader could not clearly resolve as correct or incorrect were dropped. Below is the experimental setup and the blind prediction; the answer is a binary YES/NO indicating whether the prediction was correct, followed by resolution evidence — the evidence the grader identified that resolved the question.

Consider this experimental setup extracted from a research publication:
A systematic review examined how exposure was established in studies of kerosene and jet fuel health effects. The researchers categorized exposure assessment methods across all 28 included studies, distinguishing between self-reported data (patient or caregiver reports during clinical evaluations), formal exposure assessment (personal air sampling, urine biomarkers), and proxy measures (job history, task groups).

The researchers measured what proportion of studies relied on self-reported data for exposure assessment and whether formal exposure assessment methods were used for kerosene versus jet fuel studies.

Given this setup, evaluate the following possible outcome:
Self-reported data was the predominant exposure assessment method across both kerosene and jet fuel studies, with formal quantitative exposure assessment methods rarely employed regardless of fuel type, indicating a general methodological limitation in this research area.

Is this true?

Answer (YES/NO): NO